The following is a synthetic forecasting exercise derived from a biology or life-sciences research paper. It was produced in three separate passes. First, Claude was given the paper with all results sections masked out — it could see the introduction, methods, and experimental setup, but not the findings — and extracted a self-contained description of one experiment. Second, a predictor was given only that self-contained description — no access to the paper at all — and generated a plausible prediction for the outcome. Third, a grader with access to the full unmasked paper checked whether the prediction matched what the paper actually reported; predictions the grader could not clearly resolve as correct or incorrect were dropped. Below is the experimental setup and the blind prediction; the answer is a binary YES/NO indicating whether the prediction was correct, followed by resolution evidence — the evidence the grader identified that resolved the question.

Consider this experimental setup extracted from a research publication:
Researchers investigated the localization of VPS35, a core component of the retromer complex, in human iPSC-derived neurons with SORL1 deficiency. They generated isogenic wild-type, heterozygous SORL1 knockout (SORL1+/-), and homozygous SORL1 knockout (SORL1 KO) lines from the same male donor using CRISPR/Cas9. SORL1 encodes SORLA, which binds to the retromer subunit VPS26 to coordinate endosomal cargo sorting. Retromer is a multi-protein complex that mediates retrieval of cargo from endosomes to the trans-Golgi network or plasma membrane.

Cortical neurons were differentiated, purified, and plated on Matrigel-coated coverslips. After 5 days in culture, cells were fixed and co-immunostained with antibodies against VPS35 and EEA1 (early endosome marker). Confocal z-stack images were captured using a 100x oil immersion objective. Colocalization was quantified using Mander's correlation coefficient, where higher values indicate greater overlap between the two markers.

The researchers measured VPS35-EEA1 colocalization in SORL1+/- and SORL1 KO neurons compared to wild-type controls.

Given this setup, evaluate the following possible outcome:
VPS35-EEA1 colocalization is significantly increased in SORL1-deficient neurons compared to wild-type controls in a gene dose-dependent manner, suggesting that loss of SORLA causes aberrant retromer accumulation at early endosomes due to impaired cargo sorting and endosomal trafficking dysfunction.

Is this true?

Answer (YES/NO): NO